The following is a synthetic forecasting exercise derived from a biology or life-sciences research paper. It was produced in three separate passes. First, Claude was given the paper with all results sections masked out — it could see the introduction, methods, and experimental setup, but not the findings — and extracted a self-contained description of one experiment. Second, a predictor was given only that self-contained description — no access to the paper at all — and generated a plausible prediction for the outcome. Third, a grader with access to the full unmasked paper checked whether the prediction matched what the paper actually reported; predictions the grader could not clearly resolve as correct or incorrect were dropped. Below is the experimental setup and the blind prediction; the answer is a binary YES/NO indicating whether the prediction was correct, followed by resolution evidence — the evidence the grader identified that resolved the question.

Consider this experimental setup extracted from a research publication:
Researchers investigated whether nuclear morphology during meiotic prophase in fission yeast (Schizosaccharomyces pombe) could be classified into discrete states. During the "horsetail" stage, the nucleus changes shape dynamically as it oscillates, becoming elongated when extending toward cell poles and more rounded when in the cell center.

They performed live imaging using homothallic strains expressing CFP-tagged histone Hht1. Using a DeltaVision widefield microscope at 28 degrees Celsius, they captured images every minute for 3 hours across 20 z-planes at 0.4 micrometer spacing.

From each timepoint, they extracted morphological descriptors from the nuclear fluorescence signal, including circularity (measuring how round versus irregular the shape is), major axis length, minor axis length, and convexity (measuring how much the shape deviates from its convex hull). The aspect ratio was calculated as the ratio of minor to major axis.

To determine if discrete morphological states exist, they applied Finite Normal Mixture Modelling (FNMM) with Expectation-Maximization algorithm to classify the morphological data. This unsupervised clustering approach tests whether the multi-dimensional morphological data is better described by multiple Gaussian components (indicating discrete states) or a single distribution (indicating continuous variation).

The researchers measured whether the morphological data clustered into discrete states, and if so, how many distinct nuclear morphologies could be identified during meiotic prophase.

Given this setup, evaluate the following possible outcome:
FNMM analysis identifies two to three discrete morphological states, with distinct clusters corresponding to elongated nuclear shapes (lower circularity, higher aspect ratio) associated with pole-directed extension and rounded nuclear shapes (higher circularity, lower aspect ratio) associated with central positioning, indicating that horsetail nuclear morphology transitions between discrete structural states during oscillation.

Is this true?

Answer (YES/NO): NO